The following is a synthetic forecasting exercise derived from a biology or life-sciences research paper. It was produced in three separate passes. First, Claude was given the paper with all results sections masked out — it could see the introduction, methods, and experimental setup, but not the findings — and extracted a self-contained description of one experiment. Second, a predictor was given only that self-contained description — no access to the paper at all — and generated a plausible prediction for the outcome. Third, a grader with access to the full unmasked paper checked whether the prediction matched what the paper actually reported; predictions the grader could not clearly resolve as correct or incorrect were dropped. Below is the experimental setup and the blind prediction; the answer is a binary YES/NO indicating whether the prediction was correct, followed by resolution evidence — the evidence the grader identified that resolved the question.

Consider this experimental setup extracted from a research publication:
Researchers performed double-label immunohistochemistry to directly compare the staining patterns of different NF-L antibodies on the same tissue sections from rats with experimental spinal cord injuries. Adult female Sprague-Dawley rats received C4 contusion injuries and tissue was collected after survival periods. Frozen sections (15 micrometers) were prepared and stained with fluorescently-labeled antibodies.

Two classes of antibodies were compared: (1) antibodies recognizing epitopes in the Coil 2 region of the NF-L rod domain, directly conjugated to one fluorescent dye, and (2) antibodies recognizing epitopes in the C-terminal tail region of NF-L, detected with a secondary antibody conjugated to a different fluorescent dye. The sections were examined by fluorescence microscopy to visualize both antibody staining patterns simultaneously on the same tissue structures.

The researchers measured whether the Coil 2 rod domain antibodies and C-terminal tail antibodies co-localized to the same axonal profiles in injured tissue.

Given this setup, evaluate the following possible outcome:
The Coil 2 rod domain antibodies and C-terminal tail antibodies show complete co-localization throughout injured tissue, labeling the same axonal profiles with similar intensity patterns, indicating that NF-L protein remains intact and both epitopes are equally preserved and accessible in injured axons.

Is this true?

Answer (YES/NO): NO